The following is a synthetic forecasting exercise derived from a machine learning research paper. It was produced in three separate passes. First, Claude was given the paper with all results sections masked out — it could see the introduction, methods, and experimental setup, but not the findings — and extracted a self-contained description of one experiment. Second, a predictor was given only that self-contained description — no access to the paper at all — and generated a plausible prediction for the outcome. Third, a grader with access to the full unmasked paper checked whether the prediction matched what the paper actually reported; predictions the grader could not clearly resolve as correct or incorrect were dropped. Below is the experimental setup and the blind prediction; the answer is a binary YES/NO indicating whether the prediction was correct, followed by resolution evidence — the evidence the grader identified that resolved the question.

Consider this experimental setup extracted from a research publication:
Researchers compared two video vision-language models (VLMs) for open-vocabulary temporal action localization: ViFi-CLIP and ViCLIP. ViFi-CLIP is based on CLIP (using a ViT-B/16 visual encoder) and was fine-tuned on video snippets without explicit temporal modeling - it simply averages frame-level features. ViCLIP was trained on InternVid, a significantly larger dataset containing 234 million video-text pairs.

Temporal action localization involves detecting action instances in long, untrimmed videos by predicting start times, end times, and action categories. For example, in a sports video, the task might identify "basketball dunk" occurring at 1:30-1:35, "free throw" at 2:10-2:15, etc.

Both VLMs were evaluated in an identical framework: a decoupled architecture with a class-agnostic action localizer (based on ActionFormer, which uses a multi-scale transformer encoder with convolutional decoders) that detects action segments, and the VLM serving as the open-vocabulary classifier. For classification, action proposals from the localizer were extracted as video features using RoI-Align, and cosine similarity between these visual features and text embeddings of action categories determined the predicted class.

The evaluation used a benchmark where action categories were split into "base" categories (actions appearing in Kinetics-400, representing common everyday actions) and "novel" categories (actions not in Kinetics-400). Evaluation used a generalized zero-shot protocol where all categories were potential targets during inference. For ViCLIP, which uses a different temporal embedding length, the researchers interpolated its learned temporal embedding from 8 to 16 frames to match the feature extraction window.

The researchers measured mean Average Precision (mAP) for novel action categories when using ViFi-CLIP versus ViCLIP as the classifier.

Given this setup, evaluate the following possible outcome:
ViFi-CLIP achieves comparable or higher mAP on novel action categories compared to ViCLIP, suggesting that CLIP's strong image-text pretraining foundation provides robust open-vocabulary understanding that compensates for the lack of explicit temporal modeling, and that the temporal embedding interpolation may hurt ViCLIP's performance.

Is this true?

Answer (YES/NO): NO